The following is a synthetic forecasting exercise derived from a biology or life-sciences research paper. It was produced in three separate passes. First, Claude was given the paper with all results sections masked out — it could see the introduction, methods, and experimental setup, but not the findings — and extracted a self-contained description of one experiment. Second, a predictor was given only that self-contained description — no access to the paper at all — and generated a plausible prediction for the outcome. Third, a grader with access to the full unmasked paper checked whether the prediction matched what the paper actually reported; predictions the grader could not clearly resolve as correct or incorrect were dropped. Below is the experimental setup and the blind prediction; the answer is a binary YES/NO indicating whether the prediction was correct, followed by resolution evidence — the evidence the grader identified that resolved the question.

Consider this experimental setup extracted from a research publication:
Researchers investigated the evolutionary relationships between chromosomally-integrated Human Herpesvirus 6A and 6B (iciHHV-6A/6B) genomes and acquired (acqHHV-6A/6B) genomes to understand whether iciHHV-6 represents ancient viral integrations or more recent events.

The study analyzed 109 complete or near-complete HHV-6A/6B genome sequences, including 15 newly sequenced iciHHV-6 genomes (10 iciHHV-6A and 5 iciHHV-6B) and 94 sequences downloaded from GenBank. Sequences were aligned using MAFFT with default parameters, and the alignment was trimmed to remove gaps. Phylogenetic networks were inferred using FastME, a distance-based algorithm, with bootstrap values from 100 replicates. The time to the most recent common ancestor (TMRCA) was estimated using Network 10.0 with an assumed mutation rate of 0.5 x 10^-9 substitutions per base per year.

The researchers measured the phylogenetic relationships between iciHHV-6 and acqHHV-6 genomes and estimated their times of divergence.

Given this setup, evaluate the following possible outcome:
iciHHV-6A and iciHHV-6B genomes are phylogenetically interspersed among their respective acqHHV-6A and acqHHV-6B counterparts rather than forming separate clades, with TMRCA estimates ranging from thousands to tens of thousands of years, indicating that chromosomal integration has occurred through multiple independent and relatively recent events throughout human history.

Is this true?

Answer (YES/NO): NO